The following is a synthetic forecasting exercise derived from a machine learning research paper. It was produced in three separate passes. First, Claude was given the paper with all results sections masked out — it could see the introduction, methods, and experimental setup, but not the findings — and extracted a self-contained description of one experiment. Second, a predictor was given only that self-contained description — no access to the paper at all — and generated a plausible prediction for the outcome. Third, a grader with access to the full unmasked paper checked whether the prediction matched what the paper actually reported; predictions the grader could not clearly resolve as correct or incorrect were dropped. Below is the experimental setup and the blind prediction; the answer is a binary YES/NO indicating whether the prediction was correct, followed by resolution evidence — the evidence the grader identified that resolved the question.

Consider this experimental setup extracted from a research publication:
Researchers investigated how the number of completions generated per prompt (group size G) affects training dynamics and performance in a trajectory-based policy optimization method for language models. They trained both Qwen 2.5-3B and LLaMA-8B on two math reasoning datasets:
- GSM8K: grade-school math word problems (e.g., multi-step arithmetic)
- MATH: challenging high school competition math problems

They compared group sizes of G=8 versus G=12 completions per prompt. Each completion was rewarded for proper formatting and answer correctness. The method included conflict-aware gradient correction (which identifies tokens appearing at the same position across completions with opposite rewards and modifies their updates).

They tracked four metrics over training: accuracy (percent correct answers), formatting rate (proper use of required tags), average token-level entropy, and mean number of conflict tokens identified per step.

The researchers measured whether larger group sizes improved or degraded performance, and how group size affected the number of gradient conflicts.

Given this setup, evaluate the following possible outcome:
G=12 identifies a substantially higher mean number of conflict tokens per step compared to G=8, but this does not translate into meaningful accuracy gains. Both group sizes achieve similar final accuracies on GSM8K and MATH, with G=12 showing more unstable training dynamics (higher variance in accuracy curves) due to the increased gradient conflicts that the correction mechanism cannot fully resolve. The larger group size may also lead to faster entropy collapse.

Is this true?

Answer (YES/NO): NO